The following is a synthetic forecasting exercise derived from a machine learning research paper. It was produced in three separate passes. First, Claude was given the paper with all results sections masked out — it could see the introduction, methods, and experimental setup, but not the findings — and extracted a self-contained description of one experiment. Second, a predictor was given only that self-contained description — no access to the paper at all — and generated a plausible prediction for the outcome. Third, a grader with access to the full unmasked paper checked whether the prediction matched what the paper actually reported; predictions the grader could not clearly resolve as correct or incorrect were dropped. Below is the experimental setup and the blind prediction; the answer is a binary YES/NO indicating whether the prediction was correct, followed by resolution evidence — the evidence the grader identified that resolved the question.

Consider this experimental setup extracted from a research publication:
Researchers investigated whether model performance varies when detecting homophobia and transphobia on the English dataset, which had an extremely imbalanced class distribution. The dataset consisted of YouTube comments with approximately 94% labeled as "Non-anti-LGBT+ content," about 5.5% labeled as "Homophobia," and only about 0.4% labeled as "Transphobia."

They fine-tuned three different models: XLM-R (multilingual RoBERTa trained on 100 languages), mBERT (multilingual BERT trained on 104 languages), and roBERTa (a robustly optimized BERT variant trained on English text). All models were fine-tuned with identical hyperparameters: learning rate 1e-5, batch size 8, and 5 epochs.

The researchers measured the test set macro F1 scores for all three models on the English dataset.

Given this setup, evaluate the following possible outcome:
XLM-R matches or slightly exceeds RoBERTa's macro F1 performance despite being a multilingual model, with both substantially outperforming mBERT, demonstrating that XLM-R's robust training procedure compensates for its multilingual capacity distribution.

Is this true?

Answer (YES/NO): NO